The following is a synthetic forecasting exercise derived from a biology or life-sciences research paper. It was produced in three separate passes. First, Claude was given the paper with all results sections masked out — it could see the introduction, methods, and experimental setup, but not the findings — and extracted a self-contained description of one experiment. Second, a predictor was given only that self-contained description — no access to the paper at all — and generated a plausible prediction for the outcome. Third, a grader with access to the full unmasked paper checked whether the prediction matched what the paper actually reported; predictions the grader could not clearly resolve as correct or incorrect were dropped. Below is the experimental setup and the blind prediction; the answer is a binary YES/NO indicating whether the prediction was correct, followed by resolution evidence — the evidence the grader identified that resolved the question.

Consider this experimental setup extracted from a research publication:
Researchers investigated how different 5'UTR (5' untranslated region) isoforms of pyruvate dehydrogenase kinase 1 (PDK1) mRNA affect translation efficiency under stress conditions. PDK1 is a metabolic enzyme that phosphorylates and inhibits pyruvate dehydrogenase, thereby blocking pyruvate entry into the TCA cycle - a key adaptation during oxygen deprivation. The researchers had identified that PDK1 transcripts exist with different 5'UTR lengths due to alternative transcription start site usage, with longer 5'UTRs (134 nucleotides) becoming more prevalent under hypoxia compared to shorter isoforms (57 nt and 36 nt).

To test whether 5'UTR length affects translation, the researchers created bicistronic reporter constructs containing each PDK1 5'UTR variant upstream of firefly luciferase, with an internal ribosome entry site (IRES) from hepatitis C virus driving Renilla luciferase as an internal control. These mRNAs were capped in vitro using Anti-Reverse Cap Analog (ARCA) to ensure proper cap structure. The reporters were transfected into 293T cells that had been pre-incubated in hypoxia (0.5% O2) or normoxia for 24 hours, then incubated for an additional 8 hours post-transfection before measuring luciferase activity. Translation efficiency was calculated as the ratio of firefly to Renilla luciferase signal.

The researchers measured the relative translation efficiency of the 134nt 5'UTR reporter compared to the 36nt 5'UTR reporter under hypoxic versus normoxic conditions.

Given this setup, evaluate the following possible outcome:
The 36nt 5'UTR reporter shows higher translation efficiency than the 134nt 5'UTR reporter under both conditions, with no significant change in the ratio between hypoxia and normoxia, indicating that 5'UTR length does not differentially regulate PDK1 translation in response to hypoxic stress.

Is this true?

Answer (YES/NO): YES